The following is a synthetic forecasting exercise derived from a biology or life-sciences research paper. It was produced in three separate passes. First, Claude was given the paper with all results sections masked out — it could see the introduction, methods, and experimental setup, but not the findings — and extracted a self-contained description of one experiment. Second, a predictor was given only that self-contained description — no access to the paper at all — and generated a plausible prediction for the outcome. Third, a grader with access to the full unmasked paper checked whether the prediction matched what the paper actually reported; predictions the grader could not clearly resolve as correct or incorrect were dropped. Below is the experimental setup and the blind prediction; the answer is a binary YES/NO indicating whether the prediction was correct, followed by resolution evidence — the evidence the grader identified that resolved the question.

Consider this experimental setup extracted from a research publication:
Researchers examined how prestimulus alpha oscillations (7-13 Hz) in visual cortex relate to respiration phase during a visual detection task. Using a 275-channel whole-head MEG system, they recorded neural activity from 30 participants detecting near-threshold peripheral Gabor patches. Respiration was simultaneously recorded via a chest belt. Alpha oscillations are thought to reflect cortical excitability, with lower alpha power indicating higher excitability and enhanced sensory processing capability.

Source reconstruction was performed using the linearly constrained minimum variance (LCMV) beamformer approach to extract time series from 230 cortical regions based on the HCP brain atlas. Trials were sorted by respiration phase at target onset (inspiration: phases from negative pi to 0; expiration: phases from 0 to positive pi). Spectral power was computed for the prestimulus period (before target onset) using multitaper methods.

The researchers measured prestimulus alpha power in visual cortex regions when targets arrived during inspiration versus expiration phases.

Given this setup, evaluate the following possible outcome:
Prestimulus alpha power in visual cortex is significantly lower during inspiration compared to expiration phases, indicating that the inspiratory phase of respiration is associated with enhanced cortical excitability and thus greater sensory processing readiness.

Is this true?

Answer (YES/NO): YES